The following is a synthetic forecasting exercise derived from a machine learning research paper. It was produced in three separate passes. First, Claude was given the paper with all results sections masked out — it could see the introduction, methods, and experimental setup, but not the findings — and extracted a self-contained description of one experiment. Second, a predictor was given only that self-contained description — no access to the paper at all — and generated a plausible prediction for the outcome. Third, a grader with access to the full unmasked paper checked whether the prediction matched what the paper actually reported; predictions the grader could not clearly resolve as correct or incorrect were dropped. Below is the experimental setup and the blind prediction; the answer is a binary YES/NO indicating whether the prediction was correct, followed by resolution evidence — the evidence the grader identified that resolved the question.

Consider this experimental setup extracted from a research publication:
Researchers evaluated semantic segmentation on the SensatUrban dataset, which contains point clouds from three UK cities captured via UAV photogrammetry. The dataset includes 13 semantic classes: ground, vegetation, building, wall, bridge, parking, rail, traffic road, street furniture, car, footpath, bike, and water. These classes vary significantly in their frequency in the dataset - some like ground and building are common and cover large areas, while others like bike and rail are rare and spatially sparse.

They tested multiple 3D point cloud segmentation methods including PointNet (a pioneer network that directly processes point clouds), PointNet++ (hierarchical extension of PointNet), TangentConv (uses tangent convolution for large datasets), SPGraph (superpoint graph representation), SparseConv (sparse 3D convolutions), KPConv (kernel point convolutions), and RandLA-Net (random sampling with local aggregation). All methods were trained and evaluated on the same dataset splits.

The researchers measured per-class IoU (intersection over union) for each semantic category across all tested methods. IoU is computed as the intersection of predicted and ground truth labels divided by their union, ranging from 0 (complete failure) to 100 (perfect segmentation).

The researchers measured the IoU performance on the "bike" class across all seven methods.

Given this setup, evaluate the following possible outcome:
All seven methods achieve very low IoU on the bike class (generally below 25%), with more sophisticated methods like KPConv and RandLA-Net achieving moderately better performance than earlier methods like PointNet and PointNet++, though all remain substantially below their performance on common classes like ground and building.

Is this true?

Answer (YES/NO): NO